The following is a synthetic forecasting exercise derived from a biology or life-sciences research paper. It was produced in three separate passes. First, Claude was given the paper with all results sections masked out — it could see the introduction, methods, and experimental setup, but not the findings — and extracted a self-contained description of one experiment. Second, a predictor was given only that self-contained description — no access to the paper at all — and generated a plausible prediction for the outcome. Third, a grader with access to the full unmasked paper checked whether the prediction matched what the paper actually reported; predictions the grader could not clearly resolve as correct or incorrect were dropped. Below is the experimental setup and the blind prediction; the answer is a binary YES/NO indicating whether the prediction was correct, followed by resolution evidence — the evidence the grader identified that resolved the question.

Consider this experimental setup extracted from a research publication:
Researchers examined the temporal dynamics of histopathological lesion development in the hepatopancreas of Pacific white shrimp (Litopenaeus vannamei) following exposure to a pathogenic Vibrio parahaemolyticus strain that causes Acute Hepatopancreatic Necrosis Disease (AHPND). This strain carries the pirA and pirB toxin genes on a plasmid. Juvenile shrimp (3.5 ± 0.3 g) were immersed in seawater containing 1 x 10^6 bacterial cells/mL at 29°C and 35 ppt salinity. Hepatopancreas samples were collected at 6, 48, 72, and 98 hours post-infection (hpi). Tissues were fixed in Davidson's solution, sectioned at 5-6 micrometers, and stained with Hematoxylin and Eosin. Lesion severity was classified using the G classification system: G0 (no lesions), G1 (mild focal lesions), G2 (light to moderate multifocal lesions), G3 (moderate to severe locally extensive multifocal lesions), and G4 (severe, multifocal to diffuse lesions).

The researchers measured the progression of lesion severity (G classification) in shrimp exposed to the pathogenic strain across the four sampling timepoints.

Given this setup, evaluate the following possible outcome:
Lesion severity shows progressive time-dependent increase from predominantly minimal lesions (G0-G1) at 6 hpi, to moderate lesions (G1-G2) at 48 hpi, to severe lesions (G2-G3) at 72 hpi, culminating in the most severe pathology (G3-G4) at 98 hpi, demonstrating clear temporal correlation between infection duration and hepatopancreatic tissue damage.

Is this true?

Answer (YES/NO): NO